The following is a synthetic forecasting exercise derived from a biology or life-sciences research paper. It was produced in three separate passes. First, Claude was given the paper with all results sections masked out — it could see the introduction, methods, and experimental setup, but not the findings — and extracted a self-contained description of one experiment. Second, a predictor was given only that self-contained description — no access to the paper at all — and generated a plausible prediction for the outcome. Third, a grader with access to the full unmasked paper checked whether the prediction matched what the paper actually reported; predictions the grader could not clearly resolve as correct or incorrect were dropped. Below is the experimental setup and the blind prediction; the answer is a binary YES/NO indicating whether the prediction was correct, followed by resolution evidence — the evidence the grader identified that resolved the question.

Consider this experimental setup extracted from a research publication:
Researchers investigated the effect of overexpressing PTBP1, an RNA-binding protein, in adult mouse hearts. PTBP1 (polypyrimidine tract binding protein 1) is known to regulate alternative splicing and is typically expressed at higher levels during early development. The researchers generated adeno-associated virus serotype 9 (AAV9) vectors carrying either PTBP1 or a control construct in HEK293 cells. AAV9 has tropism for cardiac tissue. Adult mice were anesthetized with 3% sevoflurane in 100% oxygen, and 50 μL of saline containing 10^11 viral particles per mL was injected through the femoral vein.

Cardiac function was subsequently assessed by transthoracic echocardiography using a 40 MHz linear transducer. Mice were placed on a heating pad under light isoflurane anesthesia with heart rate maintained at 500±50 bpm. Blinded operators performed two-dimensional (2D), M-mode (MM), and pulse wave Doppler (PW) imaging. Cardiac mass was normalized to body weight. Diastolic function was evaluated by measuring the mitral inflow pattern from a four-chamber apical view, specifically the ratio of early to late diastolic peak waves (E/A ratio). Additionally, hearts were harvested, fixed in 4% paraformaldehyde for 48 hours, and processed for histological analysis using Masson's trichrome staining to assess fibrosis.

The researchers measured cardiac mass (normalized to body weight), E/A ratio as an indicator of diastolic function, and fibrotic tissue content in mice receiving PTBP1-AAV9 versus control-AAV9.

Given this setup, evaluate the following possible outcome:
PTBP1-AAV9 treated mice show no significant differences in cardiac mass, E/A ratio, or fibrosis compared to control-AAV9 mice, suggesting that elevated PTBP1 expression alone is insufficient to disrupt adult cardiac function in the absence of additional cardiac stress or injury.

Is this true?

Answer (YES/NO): NO